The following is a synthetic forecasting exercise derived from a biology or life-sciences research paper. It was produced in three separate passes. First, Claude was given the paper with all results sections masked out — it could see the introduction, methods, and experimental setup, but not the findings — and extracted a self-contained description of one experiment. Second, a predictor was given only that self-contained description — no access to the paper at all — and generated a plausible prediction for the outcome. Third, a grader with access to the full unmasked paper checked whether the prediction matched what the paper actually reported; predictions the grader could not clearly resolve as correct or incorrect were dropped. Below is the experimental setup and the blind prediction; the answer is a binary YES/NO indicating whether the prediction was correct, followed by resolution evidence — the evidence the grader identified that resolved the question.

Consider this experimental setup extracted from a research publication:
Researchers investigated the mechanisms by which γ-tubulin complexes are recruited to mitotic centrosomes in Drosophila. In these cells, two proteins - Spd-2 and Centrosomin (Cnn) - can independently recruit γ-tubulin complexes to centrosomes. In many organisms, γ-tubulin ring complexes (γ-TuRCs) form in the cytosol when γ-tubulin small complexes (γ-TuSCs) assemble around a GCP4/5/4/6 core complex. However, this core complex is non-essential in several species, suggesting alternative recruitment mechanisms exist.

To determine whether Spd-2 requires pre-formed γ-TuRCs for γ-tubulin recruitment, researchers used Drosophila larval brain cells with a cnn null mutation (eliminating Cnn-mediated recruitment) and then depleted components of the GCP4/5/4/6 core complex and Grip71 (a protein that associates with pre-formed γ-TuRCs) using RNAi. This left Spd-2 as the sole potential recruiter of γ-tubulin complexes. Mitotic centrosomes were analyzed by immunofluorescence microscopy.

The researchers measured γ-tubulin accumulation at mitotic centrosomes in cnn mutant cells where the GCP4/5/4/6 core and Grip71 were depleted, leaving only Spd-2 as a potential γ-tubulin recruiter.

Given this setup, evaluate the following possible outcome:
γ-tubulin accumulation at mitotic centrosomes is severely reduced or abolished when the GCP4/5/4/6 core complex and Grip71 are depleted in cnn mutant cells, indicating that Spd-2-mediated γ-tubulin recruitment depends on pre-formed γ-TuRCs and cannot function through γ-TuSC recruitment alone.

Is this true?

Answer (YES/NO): YES